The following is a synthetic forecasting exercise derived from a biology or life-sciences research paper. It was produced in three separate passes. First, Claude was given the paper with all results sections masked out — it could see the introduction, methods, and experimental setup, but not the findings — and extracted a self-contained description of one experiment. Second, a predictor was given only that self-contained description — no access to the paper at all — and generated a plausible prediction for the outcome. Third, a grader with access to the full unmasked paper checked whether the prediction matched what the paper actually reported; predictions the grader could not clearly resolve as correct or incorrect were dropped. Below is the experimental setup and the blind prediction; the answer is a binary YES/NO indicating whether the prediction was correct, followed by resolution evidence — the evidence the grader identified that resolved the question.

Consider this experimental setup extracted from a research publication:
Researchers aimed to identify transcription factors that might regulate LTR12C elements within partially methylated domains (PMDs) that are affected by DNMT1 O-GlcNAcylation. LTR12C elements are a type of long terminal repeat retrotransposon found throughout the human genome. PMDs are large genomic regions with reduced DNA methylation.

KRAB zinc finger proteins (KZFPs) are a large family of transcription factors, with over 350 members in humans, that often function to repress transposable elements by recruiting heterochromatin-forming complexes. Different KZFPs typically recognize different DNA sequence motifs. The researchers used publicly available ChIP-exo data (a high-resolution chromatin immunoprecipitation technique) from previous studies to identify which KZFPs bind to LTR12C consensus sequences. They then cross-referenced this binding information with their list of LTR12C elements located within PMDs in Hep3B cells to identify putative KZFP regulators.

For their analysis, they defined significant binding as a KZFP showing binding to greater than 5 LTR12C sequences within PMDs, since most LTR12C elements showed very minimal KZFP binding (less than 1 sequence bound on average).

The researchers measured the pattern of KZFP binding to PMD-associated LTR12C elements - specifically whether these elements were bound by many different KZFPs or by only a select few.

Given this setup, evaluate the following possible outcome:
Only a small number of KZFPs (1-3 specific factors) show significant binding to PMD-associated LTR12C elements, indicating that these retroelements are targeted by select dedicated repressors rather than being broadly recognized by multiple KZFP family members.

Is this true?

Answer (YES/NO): YES